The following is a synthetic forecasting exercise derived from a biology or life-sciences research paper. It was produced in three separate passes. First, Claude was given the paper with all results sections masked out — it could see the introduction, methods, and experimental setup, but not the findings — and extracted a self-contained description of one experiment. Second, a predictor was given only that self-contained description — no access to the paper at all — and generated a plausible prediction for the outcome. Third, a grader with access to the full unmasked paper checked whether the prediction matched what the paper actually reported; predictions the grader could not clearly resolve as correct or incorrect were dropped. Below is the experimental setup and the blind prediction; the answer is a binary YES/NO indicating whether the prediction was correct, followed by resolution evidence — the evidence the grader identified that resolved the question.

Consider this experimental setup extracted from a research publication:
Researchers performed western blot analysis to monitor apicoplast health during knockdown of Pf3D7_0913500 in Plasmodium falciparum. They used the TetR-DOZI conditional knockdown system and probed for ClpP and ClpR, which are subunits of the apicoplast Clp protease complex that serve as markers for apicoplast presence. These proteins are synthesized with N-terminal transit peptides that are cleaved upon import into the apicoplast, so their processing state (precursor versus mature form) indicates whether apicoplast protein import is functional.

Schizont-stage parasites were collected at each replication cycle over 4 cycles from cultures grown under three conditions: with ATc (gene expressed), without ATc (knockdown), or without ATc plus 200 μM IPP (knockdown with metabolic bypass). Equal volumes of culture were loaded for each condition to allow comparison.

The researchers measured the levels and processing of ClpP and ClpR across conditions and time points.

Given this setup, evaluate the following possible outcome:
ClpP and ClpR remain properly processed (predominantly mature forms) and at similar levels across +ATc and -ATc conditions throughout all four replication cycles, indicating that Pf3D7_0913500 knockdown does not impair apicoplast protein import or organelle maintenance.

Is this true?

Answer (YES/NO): NO